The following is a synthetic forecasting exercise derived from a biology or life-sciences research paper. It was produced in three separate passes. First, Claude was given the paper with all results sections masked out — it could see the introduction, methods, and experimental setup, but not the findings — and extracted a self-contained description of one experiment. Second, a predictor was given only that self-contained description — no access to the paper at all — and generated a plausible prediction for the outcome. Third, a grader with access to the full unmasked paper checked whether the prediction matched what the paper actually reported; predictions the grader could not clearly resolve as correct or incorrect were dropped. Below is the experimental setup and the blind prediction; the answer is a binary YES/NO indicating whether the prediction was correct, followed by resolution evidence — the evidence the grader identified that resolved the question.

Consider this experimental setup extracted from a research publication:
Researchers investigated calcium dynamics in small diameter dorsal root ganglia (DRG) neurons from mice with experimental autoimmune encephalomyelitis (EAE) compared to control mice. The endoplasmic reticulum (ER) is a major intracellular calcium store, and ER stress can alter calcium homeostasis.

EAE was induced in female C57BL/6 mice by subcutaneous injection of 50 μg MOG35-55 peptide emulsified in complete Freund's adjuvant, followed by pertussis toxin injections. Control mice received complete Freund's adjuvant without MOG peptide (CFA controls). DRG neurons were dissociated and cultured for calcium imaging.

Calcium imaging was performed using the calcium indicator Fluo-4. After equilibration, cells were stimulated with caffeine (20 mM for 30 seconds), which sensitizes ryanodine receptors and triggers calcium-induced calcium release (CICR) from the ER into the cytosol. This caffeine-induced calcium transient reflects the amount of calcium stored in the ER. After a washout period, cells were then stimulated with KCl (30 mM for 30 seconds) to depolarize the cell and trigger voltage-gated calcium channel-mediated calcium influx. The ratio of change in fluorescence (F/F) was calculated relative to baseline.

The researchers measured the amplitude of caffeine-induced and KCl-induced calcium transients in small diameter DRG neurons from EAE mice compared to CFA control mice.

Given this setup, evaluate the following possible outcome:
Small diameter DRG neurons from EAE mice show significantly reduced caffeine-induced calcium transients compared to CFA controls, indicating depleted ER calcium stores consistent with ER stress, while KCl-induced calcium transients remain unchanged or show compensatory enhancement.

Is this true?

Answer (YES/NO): NO